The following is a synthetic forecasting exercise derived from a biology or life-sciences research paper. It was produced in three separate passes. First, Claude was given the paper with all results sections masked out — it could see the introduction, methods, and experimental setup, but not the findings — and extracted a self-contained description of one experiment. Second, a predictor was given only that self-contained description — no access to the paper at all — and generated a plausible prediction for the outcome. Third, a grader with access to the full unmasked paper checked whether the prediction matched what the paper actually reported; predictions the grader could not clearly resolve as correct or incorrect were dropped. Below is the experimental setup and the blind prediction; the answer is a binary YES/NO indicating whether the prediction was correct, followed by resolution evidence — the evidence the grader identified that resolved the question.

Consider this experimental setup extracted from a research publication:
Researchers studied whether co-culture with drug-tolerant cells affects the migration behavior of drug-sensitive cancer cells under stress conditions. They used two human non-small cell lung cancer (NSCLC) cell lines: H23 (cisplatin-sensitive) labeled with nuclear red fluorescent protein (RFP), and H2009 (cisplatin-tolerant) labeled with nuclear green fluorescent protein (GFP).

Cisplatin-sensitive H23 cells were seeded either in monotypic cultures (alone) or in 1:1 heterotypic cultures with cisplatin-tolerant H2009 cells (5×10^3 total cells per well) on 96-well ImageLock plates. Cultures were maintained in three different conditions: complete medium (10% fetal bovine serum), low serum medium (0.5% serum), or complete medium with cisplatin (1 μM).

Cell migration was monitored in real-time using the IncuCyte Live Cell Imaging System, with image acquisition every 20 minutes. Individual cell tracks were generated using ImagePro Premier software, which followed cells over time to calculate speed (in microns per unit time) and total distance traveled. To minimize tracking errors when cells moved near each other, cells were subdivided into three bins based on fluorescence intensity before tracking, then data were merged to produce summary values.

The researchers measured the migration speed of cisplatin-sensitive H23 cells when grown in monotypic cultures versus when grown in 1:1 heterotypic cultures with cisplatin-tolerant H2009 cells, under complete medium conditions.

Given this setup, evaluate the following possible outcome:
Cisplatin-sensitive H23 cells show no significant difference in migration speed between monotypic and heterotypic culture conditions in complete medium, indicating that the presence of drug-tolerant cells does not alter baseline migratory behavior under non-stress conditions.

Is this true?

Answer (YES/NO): NO